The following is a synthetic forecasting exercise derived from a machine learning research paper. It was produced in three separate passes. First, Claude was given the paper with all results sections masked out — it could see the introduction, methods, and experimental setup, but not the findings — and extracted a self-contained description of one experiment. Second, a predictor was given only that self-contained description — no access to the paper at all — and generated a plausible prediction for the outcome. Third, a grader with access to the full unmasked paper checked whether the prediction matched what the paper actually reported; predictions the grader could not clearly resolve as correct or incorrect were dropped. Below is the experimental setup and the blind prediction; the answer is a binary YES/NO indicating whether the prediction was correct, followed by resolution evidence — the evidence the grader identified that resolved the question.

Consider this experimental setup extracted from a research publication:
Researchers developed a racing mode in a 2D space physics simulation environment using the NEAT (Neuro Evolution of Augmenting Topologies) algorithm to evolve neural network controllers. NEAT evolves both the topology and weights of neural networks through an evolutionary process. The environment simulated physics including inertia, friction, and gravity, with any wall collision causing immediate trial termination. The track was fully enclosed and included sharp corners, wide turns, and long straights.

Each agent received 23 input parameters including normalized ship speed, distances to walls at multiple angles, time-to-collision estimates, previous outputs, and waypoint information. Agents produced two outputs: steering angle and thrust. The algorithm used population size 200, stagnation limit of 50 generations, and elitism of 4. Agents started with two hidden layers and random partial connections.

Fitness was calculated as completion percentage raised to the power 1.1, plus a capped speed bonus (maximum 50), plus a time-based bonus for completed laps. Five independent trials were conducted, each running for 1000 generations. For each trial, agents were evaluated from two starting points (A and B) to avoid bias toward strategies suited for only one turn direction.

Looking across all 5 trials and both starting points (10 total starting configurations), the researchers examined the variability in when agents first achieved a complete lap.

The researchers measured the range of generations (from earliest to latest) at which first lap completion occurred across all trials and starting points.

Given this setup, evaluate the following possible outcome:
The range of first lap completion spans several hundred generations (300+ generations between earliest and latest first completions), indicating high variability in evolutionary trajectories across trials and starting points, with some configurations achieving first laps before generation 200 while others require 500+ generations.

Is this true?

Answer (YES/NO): NO